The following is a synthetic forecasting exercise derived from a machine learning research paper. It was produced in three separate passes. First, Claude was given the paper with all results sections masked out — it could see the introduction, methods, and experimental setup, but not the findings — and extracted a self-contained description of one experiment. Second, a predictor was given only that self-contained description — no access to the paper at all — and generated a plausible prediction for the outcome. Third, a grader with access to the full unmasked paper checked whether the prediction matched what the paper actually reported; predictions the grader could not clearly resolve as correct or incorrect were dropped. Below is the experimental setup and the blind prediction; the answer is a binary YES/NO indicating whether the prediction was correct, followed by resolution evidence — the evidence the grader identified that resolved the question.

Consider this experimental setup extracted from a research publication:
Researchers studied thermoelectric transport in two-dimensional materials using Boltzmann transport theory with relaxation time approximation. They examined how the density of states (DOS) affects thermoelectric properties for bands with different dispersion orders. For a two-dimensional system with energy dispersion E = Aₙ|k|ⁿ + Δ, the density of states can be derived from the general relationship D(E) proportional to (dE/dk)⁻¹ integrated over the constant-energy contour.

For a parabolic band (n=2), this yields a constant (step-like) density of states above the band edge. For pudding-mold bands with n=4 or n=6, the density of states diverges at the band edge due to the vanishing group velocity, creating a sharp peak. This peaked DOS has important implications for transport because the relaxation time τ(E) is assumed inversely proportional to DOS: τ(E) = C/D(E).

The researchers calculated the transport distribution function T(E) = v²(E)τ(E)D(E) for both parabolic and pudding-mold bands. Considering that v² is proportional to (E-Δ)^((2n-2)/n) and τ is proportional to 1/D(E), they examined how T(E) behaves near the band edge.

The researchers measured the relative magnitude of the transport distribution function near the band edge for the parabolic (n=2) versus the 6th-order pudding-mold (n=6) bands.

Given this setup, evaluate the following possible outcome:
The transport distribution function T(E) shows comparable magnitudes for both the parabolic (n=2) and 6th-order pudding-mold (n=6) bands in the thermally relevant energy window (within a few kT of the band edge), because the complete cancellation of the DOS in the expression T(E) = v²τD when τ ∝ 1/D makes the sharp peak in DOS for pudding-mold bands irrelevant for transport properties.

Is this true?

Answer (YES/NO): NO